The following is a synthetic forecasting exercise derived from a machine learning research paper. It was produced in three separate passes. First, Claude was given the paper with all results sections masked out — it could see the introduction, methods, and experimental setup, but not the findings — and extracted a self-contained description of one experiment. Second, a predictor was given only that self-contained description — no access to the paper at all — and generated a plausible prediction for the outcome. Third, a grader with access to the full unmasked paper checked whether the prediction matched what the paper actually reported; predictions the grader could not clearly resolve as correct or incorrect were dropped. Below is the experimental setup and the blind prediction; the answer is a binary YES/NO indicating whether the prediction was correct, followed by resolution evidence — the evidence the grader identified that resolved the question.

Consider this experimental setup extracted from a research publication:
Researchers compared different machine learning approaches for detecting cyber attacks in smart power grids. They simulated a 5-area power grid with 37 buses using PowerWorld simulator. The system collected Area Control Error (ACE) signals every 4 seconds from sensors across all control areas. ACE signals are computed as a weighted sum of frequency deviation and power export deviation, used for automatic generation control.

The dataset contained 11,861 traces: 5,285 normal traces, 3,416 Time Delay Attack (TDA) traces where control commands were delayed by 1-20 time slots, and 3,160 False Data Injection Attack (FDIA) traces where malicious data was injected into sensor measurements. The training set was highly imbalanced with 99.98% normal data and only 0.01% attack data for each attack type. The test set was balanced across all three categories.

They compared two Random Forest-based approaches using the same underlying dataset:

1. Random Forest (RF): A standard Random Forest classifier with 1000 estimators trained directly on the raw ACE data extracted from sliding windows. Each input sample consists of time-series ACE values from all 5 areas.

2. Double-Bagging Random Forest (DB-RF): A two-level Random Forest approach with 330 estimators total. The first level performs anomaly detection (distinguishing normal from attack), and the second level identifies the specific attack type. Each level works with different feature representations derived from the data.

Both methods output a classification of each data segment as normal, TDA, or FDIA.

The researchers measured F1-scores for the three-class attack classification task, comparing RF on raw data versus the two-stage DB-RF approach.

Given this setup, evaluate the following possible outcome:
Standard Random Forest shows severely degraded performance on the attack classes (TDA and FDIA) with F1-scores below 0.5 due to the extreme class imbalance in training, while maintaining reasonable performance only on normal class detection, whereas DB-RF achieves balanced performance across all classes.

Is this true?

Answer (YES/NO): NO